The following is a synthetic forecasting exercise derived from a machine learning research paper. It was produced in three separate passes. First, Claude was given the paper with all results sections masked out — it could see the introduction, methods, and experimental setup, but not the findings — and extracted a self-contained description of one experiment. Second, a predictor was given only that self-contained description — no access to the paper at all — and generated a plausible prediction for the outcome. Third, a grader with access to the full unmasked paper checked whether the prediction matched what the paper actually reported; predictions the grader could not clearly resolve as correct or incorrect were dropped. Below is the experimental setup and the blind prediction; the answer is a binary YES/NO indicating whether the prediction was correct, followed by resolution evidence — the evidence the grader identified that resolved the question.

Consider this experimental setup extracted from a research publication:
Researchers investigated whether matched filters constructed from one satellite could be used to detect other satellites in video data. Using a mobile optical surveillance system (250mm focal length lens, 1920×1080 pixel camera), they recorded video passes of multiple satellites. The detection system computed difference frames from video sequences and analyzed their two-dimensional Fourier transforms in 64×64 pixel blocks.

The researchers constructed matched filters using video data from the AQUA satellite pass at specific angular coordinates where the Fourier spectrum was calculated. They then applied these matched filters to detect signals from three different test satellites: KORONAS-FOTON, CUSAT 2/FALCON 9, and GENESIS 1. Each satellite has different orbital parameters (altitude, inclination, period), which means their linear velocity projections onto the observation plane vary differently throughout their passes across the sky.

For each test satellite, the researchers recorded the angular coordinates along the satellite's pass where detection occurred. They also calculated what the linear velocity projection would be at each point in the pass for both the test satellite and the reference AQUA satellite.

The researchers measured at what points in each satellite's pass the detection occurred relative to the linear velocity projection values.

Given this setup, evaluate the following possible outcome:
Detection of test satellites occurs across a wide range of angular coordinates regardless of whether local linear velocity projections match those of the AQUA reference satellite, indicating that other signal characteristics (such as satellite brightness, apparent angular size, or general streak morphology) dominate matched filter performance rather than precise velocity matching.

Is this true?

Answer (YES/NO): NO